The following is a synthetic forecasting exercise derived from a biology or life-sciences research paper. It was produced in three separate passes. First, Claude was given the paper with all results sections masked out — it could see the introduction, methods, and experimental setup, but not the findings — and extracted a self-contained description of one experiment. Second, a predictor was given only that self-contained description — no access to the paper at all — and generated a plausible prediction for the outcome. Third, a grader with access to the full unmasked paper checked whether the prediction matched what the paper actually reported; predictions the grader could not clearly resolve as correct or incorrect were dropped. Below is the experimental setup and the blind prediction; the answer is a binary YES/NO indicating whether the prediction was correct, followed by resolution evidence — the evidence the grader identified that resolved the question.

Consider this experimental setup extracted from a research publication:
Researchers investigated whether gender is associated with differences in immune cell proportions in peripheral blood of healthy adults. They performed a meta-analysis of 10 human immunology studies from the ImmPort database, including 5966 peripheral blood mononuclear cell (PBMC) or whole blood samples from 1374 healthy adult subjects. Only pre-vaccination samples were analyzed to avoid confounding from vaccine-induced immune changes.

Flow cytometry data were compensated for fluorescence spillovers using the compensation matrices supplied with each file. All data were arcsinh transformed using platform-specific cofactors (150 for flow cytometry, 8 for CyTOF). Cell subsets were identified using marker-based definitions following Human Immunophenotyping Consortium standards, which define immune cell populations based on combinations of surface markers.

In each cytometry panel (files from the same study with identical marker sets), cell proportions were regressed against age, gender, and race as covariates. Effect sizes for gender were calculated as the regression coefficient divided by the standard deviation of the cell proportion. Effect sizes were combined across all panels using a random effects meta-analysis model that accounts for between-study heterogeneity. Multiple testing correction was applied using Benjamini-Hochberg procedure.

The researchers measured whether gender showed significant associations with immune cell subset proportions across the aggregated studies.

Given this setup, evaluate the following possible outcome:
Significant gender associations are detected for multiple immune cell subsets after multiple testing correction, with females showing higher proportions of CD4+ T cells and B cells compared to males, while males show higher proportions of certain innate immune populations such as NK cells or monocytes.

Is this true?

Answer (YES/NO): NO